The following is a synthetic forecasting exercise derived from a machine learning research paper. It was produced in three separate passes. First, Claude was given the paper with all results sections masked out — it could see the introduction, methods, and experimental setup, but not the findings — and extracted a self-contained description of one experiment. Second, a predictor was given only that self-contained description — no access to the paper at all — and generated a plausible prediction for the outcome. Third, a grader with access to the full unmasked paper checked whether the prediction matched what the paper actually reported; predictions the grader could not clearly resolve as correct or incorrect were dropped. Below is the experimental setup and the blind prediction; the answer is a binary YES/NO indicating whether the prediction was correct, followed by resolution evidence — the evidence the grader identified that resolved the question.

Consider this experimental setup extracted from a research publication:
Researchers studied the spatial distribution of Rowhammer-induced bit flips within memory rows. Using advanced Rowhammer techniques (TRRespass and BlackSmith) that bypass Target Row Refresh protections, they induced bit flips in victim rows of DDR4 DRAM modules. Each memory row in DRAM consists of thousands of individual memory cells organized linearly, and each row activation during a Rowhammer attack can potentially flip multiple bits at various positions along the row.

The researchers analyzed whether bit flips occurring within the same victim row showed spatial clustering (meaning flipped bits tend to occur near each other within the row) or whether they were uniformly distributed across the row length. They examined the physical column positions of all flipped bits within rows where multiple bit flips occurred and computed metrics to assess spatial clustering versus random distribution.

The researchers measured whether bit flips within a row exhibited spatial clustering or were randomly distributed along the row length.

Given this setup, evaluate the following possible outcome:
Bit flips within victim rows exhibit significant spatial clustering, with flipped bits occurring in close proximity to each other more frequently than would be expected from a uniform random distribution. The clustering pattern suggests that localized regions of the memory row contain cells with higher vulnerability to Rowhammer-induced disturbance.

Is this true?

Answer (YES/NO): YES